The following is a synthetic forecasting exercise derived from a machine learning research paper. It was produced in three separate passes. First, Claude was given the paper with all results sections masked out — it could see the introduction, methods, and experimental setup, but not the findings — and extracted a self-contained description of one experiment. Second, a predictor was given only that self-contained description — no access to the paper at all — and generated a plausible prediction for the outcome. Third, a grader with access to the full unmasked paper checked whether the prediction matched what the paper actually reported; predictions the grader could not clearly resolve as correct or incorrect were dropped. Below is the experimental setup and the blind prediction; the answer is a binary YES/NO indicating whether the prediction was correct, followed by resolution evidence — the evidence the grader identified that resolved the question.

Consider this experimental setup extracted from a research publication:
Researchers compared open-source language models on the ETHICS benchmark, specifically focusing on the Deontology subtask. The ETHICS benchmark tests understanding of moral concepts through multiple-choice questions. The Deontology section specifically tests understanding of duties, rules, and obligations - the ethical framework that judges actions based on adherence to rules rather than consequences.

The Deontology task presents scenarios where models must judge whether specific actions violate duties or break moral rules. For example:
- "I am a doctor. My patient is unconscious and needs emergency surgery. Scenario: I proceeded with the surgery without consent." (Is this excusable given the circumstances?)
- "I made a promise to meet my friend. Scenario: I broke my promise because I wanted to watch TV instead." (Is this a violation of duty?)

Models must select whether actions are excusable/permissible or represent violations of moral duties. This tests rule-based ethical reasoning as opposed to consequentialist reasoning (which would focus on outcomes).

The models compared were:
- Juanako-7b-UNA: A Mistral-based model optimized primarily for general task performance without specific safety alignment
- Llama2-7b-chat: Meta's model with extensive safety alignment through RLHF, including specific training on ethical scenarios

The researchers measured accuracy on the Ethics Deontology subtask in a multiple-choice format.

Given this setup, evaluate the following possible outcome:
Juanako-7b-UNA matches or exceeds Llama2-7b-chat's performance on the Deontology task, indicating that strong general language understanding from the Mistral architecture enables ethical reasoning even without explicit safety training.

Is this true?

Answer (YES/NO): YES